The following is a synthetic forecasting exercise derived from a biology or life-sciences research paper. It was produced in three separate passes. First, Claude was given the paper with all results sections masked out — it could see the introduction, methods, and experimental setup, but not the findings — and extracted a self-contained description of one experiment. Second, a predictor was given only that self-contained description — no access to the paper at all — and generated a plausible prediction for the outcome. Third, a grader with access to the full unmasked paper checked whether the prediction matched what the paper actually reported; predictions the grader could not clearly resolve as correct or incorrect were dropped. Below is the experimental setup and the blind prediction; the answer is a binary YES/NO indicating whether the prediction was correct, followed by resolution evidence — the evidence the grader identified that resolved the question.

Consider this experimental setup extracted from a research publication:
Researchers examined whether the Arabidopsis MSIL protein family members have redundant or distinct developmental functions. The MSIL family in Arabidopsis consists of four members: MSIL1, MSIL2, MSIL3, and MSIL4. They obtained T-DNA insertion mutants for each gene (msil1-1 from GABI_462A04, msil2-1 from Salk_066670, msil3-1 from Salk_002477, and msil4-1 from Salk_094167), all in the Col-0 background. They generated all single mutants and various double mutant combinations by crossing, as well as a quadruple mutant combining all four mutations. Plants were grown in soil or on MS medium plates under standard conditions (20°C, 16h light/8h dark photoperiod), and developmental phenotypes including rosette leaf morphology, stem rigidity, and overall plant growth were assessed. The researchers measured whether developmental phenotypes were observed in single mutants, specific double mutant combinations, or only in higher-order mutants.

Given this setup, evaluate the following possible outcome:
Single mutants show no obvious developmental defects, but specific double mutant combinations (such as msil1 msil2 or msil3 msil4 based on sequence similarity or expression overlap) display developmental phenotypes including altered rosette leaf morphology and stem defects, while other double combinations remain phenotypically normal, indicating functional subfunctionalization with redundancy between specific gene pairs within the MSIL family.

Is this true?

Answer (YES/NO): NO